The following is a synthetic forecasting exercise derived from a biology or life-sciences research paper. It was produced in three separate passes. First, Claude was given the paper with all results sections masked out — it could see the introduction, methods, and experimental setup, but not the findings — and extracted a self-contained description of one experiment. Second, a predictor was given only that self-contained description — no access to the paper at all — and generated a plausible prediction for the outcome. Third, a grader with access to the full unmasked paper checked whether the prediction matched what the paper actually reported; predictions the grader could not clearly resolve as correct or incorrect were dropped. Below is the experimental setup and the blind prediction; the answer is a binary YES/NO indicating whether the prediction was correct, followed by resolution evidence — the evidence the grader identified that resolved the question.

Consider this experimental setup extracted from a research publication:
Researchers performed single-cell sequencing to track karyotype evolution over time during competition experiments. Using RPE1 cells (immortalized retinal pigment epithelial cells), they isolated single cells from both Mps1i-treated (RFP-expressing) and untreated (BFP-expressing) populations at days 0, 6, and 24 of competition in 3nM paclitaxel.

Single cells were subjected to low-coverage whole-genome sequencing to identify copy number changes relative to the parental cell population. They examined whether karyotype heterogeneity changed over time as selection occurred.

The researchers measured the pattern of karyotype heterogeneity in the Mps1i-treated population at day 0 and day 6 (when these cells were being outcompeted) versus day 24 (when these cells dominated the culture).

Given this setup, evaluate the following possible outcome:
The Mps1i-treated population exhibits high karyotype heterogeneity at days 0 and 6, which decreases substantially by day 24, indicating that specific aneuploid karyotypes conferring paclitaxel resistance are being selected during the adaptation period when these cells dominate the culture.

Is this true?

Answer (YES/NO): YES